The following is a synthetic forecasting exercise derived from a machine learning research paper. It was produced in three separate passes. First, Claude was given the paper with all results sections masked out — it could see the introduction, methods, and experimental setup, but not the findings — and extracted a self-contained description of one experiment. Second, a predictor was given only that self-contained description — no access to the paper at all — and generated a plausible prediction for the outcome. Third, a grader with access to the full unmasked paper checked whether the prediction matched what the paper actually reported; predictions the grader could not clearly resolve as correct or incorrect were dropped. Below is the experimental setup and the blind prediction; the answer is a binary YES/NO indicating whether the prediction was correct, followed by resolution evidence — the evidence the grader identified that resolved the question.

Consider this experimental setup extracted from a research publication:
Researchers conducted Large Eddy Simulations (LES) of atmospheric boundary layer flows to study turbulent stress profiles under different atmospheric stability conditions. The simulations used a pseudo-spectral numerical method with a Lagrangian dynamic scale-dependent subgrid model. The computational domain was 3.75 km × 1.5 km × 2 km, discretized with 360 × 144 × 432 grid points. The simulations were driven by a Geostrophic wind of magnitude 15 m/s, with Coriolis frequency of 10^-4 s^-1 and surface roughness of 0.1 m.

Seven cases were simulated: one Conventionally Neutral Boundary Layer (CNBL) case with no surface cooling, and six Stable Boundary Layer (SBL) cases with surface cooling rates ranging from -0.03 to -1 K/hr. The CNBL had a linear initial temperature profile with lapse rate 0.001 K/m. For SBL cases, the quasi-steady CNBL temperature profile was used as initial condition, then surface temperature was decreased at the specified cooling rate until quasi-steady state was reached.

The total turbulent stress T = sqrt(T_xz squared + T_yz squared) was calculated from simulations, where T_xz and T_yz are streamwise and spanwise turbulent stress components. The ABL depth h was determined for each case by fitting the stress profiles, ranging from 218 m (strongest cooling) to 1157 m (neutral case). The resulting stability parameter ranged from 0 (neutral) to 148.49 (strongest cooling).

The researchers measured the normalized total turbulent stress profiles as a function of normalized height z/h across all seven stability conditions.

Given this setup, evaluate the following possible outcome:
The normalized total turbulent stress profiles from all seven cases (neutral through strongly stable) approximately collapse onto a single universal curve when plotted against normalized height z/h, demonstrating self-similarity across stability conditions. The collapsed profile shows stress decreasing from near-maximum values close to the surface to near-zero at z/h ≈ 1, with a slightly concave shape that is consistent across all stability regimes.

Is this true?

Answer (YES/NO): YES